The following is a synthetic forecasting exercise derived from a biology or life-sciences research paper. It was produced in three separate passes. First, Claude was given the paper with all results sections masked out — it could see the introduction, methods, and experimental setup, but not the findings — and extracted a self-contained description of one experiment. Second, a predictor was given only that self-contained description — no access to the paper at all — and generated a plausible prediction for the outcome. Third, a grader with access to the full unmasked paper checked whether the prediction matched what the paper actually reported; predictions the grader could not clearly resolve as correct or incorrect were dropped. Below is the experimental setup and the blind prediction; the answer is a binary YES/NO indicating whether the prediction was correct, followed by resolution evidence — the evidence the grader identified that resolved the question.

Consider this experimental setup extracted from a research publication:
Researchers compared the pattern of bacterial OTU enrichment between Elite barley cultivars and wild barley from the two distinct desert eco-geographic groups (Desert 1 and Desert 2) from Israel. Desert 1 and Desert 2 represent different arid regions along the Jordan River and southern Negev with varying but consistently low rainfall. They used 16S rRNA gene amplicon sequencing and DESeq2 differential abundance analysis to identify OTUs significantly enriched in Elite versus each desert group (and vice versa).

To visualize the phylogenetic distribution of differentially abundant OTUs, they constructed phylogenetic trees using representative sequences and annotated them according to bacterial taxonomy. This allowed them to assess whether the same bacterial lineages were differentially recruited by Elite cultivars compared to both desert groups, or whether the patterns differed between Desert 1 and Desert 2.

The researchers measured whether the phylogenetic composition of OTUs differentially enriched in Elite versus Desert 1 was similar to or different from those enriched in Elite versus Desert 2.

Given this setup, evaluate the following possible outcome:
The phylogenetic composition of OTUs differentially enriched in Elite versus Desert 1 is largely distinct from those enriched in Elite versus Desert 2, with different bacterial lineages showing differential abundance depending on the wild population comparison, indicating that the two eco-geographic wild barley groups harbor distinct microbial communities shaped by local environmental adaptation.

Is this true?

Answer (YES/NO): YES